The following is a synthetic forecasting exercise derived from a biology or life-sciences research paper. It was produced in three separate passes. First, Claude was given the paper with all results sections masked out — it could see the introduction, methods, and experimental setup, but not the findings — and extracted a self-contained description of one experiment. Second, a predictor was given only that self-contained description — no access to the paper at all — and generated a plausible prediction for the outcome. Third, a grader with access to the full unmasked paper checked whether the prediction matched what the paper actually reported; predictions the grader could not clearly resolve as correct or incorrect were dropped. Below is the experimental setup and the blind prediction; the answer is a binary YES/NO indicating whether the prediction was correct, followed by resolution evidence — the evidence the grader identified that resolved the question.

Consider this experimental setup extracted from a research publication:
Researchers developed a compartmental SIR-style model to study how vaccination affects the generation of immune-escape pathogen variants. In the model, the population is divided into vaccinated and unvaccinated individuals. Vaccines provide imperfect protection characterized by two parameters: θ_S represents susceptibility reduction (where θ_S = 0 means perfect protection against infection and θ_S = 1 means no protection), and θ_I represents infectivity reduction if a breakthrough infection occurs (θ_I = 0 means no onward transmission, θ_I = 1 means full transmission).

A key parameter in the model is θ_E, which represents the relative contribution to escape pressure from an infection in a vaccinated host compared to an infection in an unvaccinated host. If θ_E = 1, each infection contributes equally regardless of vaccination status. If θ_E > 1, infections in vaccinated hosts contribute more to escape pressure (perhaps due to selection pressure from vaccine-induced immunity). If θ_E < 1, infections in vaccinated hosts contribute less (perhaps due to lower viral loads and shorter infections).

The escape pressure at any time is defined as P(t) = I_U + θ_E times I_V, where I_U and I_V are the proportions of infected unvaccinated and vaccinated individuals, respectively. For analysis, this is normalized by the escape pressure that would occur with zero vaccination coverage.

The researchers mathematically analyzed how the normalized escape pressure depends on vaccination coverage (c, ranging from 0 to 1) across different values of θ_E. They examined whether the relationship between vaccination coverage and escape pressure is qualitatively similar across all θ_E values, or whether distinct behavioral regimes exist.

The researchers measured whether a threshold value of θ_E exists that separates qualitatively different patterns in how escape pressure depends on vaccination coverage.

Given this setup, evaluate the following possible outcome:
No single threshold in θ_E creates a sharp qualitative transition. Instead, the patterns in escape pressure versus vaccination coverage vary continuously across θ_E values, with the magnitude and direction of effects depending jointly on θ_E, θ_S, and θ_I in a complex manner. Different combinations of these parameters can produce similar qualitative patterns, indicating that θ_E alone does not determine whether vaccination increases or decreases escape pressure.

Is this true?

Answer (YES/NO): NO